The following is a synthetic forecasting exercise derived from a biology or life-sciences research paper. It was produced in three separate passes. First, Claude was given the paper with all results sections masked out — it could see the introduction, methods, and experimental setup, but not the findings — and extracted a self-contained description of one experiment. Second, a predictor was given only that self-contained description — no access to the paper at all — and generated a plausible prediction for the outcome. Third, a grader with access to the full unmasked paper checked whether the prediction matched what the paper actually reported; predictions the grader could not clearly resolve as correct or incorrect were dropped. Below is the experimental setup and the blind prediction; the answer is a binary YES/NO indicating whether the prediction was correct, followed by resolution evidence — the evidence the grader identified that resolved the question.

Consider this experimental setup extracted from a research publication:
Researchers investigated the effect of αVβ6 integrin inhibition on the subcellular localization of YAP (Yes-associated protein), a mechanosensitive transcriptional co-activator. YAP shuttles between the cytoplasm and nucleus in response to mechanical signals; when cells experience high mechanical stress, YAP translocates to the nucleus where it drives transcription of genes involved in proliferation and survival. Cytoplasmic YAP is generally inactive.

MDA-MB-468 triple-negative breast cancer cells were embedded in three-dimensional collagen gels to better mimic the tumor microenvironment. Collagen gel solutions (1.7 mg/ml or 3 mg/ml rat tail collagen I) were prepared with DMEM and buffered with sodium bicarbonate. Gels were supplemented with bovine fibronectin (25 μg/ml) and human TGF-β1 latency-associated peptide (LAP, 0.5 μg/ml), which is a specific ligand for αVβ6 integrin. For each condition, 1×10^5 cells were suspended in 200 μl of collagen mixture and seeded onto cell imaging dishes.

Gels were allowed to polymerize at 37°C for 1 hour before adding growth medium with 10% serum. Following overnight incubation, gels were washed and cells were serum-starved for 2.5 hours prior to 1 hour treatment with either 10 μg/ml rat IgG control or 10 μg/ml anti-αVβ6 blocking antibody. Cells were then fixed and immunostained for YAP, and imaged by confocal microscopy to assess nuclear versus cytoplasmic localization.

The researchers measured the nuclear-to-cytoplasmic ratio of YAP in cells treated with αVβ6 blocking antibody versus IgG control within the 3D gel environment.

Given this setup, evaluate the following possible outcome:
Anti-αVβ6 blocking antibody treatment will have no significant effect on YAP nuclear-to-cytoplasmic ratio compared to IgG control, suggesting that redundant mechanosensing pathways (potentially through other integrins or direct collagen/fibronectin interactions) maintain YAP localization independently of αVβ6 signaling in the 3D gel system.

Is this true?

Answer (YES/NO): NO